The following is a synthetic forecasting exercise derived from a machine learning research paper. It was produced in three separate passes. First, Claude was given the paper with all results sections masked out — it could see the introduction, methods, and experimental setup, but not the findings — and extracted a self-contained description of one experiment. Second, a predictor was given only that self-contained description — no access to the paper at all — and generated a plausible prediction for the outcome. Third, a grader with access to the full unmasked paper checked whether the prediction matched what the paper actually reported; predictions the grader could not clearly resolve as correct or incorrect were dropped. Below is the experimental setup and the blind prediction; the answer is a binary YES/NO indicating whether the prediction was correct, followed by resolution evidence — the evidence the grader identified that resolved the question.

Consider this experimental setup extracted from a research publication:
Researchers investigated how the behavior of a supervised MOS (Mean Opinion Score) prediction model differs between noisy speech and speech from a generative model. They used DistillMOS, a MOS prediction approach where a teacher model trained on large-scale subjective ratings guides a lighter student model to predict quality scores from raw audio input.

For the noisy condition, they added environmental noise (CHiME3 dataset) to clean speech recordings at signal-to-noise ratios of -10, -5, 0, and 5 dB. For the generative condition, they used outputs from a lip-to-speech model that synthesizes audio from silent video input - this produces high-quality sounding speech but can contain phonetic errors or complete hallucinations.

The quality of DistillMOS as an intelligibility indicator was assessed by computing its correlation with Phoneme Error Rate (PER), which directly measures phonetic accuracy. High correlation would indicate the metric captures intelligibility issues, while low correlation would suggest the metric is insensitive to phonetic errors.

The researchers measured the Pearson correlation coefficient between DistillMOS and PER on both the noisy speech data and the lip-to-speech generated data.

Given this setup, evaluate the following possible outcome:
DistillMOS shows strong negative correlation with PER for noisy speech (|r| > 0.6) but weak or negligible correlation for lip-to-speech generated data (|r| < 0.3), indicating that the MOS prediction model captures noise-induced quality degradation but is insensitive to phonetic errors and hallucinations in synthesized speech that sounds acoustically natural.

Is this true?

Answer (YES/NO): NO